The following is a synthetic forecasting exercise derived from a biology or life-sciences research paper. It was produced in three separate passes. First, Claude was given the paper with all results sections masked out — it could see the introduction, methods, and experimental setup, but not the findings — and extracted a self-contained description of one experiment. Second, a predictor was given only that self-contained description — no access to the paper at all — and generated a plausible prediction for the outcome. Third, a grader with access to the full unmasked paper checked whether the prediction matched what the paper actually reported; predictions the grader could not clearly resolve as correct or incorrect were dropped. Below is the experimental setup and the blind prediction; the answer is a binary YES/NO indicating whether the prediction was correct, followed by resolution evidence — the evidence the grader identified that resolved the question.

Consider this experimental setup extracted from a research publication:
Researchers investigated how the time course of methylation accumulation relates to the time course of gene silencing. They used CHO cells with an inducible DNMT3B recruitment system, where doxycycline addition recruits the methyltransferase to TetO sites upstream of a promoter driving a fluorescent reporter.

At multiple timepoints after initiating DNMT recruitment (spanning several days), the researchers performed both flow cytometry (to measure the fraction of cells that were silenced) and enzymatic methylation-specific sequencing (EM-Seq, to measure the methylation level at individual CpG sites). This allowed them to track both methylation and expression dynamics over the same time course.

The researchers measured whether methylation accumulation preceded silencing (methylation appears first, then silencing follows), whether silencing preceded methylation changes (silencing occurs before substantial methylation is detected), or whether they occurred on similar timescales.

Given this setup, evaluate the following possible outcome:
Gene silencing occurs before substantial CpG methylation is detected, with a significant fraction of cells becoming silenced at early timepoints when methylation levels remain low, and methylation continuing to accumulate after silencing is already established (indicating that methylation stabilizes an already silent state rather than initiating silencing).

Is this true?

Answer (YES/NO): NO